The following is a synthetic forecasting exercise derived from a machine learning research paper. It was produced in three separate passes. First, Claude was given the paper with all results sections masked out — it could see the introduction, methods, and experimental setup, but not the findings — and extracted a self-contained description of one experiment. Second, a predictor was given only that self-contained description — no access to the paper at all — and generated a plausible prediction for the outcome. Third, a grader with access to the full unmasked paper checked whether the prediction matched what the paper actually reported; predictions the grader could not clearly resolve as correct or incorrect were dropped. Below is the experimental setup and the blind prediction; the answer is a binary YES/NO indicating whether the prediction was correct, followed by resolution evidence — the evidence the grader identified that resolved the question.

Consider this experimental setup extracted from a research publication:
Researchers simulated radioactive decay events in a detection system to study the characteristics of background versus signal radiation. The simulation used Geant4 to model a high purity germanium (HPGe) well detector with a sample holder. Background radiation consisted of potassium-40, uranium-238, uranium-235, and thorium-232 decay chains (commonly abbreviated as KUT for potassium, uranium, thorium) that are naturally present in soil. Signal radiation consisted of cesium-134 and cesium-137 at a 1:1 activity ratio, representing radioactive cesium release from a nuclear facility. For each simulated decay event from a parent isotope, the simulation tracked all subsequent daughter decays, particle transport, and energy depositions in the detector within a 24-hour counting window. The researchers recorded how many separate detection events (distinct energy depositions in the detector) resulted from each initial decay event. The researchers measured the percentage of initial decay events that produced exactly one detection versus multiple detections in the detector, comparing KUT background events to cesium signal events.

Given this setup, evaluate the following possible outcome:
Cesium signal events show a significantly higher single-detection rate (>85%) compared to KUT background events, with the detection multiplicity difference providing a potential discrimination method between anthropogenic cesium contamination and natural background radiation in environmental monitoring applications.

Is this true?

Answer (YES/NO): NO